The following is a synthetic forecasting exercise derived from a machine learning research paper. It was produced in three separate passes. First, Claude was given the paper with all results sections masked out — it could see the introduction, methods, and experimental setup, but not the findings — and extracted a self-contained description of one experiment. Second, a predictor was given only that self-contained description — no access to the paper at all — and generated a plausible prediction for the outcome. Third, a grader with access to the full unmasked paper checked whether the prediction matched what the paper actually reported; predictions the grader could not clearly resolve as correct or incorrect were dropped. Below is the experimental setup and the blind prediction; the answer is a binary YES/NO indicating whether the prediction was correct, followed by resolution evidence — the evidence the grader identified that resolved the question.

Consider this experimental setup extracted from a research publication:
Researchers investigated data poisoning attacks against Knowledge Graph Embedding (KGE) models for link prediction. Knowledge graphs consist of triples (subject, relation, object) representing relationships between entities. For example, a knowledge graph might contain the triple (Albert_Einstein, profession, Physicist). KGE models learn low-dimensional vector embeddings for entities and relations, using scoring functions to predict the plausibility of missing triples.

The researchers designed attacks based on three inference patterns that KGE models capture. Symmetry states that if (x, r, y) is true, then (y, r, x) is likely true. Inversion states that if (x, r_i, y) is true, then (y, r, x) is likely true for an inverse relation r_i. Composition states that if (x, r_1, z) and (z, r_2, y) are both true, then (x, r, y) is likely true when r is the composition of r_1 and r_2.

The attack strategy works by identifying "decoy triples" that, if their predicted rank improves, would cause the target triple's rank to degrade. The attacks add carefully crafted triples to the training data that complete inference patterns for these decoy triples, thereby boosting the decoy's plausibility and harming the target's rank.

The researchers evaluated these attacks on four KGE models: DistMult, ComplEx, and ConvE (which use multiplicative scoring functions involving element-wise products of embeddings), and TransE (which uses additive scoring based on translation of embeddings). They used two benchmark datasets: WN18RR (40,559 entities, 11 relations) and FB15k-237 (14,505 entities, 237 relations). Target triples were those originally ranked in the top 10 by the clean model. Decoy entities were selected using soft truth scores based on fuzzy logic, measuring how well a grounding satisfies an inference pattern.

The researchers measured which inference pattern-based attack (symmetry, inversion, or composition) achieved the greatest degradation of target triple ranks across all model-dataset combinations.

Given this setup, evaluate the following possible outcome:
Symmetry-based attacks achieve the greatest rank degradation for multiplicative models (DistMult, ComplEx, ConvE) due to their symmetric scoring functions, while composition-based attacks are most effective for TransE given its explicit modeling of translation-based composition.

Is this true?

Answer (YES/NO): NO